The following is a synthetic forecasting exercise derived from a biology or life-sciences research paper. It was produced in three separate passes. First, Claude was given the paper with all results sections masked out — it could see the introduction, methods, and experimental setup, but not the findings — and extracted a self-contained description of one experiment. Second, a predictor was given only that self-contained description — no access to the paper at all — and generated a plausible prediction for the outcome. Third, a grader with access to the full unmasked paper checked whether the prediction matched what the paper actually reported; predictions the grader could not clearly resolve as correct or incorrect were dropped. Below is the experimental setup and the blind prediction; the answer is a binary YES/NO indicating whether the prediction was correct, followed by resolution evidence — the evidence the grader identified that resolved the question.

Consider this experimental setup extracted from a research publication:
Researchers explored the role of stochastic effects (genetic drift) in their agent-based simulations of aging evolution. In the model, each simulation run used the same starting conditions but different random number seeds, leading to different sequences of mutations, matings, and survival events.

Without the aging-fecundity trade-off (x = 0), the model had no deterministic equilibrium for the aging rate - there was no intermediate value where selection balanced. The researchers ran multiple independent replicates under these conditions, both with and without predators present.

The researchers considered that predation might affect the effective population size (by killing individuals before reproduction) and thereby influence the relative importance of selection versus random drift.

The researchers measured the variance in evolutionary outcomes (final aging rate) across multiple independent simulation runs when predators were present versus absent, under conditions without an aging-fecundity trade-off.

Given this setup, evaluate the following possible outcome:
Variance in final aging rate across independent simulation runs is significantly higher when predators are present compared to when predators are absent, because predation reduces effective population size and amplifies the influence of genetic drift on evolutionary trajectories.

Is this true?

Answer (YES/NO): YES